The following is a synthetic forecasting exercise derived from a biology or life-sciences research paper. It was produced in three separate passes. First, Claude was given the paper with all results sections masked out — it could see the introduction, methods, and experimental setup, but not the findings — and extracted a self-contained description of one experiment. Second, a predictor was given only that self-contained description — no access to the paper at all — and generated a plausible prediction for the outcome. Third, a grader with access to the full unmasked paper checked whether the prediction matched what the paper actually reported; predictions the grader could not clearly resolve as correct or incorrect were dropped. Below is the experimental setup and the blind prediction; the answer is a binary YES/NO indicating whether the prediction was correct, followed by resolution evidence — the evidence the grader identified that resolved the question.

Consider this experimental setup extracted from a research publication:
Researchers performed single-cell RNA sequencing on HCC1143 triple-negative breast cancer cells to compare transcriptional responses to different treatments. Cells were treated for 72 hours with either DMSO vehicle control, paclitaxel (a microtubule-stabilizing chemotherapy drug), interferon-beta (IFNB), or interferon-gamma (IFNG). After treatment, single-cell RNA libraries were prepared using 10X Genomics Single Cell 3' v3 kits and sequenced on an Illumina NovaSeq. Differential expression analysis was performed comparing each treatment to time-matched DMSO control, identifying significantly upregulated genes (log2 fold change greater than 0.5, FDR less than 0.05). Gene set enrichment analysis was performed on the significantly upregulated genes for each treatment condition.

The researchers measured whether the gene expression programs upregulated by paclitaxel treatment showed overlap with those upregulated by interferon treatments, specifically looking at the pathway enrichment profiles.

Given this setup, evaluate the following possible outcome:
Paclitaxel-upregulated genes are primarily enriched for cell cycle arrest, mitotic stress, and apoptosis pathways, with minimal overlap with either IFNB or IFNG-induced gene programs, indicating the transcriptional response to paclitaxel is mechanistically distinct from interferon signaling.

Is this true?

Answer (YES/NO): NO